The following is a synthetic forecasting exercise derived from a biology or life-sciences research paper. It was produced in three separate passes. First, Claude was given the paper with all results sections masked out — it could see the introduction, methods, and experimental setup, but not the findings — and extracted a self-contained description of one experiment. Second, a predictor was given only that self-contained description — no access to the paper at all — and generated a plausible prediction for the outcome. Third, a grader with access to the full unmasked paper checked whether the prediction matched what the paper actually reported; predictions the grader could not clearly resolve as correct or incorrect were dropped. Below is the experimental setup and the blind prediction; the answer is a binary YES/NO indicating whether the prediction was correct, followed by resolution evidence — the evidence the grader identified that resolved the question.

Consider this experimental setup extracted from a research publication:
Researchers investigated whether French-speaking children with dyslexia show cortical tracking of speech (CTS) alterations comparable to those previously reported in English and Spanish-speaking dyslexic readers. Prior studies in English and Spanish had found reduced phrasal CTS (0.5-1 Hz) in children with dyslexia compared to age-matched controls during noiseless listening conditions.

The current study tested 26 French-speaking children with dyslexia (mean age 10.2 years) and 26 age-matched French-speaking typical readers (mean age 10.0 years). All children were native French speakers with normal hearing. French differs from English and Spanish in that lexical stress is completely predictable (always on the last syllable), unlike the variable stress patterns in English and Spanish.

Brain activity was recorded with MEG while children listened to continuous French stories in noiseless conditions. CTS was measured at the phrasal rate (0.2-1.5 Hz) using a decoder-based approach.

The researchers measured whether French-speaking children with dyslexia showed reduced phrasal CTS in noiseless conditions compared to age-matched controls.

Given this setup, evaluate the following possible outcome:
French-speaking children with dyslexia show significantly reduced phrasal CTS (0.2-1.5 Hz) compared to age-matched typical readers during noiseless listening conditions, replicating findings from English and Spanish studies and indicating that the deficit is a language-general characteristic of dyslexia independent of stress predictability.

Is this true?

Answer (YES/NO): NO